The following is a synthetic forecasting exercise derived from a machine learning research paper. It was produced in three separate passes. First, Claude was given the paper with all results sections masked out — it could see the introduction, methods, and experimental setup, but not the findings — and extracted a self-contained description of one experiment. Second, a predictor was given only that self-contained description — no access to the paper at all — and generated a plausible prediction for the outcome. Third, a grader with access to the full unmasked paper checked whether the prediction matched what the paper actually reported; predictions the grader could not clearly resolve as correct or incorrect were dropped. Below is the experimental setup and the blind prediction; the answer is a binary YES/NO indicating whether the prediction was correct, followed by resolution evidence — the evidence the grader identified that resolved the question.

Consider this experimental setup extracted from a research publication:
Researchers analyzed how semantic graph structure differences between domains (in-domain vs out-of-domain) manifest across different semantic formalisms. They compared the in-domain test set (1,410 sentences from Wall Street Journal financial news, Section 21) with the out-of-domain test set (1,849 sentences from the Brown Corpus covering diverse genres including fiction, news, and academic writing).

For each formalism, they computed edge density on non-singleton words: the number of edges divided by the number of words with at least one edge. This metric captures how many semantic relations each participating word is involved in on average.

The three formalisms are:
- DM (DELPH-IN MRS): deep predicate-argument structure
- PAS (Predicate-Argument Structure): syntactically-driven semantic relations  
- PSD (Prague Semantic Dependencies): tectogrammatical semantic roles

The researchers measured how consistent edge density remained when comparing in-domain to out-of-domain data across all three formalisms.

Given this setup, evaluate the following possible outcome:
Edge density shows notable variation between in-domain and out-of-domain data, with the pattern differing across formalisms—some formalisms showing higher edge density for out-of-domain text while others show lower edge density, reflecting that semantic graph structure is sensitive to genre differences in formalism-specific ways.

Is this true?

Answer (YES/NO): NO